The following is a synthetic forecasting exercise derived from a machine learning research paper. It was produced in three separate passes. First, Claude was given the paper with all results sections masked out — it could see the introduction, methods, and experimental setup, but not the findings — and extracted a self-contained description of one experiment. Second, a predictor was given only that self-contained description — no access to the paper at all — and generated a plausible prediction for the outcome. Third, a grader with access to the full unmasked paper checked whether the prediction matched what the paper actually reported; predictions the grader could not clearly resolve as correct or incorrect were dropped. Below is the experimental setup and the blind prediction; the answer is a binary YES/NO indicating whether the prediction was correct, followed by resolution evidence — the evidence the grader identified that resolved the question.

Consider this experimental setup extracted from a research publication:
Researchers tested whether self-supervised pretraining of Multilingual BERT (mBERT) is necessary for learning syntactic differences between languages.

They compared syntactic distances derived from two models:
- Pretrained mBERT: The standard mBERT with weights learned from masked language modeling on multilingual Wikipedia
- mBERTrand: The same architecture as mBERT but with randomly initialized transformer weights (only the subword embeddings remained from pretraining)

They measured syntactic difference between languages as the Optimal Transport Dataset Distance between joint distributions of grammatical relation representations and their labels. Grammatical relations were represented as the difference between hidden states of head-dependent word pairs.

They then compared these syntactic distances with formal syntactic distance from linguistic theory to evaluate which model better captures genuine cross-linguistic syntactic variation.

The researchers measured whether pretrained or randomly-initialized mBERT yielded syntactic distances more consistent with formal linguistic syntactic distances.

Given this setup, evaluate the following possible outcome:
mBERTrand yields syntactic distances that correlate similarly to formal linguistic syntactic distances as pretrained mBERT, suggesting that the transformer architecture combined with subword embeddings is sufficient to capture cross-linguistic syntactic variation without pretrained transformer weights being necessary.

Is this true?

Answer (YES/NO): NO